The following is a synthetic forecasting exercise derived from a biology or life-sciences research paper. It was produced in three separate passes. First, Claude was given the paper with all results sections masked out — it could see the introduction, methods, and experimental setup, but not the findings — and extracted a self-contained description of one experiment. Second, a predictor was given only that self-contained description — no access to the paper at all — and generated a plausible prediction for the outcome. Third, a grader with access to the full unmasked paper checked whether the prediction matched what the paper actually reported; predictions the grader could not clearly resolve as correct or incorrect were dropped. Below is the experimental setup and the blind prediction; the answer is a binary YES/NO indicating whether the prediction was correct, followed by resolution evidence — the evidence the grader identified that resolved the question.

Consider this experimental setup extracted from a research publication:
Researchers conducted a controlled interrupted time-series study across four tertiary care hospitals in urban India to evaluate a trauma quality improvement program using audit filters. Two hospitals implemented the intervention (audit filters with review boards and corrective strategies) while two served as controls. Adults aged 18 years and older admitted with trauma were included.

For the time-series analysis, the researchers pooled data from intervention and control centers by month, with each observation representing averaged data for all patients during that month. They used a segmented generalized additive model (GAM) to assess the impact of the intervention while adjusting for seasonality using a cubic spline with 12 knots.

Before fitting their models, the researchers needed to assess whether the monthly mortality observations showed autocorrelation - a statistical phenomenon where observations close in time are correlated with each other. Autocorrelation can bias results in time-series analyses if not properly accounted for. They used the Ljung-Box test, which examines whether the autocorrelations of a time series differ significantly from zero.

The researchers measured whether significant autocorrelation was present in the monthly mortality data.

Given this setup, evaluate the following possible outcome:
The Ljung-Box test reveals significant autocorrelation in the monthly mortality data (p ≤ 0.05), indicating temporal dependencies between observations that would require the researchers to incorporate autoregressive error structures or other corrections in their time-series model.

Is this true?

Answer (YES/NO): NO